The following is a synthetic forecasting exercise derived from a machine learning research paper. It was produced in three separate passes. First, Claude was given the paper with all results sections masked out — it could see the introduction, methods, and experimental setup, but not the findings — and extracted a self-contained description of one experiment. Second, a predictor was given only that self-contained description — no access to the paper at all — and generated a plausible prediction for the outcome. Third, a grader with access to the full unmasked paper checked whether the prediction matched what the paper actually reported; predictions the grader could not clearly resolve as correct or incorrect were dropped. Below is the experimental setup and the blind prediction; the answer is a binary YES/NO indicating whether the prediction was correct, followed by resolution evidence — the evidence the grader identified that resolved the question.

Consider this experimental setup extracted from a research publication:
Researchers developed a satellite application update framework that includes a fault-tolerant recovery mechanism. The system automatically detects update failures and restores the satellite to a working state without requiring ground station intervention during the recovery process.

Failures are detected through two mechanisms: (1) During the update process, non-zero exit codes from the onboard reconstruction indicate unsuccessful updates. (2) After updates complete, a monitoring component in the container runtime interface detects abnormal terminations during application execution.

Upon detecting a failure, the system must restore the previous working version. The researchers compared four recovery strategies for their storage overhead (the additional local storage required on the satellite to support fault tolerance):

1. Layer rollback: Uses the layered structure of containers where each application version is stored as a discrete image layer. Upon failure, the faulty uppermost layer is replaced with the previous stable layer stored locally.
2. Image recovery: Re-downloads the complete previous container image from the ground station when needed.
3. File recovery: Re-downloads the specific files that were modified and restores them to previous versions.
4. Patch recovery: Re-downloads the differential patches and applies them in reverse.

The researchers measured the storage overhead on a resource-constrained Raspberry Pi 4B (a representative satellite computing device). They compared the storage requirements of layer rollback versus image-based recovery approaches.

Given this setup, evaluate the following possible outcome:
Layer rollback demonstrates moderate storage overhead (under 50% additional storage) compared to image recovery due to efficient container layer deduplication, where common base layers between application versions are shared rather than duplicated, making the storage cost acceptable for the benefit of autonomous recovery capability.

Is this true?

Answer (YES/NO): NO